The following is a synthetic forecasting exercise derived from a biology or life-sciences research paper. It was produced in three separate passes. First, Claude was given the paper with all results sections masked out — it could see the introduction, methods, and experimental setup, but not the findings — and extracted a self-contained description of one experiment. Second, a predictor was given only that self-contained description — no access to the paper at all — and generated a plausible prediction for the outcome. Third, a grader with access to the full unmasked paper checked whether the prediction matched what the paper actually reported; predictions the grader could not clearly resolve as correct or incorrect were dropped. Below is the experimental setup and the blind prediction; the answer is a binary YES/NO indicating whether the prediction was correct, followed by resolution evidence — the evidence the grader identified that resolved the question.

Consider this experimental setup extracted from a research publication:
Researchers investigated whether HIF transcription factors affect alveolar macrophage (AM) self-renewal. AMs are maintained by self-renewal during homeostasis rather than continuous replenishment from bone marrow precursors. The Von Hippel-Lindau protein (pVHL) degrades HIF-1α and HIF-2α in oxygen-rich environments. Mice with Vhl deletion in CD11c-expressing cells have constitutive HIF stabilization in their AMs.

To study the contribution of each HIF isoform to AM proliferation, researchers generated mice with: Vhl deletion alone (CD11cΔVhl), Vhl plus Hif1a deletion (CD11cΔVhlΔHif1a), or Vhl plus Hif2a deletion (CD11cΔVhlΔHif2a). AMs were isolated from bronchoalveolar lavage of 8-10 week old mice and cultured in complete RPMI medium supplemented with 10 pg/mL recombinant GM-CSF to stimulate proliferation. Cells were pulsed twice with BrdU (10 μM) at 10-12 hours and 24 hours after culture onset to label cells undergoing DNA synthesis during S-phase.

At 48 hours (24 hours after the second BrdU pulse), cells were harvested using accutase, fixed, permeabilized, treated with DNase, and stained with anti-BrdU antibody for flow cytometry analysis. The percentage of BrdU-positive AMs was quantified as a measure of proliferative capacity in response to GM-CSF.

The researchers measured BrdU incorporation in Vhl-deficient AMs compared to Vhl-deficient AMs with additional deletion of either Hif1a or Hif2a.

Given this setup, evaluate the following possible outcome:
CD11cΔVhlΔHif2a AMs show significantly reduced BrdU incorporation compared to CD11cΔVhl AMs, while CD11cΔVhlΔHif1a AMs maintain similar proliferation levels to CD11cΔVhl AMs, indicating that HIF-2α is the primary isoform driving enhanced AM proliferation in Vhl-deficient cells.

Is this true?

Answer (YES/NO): NO